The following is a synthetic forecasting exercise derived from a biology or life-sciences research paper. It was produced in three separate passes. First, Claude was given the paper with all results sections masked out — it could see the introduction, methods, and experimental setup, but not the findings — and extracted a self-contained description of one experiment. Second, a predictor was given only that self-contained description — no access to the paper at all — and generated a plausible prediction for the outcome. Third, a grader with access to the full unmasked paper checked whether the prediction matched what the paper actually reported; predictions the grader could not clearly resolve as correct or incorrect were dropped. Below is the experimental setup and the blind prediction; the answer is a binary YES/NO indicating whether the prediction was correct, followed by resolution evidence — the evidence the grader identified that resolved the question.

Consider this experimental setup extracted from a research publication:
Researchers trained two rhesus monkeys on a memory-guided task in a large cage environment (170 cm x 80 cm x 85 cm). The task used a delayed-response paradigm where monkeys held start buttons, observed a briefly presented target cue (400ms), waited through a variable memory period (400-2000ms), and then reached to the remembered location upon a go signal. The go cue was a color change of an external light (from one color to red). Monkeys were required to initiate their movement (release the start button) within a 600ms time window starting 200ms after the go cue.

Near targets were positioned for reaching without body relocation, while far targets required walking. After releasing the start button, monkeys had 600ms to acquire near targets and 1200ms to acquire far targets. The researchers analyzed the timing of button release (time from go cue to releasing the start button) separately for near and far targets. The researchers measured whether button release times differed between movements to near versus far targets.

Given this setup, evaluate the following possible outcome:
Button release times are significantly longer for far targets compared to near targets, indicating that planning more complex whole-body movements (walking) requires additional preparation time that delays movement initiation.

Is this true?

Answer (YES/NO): NO